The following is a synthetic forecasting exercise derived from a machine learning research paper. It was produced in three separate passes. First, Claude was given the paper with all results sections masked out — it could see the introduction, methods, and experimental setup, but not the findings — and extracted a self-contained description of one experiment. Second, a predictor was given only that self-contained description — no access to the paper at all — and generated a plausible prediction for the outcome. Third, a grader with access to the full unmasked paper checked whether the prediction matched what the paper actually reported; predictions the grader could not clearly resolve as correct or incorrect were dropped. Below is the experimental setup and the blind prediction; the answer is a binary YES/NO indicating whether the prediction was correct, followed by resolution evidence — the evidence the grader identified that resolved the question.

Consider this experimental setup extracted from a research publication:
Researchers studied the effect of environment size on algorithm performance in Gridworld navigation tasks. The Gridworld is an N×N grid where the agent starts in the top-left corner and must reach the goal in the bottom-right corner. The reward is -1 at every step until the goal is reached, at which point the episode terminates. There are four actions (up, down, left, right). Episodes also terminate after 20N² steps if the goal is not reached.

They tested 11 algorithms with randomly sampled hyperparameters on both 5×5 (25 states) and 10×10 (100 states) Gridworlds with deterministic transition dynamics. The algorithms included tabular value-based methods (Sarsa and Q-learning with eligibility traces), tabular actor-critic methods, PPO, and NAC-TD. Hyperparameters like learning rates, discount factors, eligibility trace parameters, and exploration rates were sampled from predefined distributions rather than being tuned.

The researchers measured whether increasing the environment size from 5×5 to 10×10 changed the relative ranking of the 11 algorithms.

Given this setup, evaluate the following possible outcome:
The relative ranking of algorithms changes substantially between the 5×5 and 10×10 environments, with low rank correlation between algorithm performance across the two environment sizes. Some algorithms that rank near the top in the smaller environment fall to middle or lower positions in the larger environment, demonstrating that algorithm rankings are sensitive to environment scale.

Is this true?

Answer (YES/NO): NO